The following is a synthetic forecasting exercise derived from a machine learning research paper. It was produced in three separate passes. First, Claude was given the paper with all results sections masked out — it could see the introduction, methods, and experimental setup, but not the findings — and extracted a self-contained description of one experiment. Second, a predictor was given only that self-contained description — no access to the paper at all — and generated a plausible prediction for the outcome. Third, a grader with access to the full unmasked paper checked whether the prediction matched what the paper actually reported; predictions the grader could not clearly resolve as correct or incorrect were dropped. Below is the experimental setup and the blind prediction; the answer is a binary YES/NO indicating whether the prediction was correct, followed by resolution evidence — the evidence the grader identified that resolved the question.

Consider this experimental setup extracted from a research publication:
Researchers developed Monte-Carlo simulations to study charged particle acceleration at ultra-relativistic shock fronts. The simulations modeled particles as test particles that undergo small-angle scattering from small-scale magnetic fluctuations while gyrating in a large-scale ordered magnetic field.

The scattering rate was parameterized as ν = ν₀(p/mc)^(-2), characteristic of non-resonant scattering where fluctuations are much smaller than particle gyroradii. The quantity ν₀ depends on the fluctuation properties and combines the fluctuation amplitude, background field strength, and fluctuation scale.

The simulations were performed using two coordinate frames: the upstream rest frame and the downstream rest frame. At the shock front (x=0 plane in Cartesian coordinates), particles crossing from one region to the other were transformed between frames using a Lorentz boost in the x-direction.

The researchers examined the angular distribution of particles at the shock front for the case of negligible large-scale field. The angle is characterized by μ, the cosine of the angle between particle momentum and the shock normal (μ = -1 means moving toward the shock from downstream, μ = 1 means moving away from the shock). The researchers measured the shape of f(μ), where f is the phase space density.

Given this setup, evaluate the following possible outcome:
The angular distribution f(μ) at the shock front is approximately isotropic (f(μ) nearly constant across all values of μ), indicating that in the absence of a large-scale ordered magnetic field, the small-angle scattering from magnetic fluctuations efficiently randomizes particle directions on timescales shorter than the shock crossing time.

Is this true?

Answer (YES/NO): NO